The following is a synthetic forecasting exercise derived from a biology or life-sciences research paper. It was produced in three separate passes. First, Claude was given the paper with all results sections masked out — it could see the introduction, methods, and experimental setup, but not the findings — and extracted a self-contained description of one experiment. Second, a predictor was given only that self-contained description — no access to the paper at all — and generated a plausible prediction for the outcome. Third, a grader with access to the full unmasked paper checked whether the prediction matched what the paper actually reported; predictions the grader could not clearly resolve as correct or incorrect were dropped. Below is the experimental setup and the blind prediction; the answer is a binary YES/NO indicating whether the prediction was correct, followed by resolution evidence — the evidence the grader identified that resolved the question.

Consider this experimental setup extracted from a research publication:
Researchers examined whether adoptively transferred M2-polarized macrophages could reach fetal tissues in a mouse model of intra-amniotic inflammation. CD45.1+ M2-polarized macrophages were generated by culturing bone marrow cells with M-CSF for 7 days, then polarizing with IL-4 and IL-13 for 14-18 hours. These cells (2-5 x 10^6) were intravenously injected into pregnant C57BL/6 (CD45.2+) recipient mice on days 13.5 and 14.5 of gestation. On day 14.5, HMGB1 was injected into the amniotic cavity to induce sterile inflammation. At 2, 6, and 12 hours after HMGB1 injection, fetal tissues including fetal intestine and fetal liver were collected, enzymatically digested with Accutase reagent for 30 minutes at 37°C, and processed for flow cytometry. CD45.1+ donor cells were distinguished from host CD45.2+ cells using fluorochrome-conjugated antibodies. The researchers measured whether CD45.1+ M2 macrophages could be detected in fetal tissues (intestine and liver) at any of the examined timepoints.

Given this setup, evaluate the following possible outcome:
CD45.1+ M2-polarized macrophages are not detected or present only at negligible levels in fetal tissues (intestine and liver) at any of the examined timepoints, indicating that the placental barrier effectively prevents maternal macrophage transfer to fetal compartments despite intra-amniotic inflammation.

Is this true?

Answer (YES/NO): YES